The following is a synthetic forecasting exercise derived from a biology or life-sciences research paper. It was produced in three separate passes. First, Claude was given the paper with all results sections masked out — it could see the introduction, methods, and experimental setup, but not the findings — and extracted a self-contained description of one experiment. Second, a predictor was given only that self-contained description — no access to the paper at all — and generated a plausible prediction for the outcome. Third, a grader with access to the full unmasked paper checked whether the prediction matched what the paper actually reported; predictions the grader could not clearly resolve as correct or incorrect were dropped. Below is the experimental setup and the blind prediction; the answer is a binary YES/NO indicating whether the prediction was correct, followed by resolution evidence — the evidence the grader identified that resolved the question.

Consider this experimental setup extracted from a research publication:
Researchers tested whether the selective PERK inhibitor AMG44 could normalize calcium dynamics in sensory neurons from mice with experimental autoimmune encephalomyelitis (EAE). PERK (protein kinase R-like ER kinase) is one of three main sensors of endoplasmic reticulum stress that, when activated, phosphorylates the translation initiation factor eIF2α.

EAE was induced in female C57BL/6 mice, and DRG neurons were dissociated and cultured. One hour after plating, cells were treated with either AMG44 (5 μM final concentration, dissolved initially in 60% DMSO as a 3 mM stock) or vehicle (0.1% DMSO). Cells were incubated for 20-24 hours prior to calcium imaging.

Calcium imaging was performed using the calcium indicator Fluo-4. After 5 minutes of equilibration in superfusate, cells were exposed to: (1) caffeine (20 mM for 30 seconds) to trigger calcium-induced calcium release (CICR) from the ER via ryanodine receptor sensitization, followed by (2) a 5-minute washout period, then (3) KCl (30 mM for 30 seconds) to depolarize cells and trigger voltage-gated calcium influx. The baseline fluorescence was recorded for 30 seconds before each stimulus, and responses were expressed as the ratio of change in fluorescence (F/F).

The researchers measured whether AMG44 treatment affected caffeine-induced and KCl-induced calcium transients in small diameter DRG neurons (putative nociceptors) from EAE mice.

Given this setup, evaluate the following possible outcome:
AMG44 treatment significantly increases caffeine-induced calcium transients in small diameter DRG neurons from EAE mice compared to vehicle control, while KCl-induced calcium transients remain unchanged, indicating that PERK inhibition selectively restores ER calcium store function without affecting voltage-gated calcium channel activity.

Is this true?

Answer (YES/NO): NO